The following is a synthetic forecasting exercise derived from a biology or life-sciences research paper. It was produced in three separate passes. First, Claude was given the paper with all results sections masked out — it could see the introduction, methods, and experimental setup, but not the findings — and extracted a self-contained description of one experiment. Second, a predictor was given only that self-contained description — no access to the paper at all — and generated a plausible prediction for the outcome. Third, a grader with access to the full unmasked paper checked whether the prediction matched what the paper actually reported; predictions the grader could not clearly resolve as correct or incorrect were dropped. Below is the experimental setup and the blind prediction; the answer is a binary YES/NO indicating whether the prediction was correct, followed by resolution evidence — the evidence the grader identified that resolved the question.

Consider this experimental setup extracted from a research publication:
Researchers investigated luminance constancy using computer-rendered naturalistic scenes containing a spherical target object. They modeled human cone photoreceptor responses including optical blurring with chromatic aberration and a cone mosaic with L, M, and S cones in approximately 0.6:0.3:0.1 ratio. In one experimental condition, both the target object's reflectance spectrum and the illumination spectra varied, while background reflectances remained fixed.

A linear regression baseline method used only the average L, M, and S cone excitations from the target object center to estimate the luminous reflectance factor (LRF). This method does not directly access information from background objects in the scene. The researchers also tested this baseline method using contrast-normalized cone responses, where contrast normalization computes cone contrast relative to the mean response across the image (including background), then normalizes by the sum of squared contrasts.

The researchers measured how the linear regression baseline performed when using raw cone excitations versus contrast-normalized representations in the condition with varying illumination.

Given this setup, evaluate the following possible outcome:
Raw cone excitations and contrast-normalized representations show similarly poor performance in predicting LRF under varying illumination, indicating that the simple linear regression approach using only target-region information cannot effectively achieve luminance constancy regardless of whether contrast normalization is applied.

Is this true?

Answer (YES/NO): NO